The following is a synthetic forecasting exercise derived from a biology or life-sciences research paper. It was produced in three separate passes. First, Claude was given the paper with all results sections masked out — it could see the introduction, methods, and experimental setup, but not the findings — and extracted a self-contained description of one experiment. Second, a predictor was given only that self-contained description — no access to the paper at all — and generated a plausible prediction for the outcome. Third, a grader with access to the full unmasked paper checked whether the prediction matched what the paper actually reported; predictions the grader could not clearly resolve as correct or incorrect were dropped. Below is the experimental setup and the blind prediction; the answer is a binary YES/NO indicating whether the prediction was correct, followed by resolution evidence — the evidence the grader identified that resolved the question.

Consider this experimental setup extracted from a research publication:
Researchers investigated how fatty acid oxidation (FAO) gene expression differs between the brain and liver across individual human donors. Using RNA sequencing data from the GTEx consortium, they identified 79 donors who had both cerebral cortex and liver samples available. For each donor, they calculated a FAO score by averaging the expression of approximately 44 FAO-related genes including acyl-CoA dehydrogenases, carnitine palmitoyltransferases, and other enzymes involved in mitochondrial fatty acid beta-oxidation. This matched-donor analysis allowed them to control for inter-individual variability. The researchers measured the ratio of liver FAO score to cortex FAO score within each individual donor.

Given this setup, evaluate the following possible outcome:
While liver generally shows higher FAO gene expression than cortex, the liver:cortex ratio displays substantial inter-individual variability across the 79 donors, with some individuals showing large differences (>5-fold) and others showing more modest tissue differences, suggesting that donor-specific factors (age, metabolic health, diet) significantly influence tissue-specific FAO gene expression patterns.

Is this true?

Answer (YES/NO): NO